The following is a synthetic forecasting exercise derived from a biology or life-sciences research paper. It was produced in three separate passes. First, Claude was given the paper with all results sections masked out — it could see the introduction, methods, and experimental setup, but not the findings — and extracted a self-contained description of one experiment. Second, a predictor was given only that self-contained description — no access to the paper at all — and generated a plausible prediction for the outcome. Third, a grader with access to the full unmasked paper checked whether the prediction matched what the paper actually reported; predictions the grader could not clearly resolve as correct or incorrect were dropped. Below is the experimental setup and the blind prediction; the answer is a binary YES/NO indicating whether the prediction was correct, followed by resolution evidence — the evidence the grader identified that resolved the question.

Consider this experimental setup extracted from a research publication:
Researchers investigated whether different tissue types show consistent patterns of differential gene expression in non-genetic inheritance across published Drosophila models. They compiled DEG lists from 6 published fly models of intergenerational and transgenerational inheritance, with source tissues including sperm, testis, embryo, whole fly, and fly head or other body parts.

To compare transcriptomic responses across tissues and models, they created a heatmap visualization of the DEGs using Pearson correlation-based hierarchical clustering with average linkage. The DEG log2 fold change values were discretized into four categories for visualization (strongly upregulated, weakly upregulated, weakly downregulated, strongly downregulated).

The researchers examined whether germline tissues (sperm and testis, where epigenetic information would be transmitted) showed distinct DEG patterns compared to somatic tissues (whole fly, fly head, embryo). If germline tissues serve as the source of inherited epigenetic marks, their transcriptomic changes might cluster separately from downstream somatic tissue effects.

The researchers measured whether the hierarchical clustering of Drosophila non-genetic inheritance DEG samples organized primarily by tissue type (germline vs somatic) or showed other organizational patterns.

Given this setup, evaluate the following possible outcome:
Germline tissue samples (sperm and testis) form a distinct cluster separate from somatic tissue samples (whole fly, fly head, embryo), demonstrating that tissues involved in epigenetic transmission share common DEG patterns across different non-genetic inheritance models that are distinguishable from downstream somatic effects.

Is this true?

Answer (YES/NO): NO